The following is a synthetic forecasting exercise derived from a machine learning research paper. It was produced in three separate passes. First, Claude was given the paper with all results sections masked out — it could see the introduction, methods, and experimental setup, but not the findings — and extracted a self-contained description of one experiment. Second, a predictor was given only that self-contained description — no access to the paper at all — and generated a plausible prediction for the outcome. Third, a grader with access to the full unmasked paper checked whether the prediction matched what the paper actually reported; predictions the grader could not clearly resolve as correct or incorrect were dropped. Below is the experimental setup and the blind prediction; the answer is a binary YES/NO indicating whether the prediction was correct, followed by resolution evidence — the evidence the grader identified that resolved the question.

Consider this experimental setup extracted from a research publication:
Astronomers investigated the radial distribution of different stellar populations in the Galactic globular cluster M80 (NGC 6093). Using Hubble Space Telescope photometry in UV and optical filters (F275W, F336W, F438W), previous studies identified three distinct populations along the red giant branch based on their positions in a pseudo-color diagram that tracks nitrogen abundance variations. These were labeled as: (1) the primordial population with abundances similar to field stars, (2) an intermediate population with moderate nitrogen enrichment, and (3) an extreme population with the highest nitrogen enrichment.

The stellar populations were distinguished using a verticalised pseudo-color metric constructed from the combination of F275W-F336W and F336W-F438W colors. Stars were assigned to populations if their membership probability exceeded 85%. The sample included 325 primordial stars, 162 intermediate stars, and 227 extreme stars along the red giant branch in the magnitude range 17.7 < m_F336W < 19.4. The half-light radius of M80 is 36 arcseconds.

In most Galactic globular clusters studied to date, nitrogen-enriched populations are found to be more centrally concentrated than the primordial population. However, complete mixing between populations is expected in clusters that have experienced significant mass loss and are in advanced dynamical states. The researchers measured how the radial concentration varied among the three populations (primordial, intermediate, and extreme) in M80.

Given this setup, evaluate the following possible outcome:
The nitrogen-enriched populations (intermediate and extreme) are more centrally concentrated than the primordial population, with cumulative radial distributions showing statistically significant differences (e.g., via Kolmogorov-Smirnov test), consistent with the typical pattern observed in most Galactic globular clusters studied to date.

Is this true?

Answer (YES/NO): NO